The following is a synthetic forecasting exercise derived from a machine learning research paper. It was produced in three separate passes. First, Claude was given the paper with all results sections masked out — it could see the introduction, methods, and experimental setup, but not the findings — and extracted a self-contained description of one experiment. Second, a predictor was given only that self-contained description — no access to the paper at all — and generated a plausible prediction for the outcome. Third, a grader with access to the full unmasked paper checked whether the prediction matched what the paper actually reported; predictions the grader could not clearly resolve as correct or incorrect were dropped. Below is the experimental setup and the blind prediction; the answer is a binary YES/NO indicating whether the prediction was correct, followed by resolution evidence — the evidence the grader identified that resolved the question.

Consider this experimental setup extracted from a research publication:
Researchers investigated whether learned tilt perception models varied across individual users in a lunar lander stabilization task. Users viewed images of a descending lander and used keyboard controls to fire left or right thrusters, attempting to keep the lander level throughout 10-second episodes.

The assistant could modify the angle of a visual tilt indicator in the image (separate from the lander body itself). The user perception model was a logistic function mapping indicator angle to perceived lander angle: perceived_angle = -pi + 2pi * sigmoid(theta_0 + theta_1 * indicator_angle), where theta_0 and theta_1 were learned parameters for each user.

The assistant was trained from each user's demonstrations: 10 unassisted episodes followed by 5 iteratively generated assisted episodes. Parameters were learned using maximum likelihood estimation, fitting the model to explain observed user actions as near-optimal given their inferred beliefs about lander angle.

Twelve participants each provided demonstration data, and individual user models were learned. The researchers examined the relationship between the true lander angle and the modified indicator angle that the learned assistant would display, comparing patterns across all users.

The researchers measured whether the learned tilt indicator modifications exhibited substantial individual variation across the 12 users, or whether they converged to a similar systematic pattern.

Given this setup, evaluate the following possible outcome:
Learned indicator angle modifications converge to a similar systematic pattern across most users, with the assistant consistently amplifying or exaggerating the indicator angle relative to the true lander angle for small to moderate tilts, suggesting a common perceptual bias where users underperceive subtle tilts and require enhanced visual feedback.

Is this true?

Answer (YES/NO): YES